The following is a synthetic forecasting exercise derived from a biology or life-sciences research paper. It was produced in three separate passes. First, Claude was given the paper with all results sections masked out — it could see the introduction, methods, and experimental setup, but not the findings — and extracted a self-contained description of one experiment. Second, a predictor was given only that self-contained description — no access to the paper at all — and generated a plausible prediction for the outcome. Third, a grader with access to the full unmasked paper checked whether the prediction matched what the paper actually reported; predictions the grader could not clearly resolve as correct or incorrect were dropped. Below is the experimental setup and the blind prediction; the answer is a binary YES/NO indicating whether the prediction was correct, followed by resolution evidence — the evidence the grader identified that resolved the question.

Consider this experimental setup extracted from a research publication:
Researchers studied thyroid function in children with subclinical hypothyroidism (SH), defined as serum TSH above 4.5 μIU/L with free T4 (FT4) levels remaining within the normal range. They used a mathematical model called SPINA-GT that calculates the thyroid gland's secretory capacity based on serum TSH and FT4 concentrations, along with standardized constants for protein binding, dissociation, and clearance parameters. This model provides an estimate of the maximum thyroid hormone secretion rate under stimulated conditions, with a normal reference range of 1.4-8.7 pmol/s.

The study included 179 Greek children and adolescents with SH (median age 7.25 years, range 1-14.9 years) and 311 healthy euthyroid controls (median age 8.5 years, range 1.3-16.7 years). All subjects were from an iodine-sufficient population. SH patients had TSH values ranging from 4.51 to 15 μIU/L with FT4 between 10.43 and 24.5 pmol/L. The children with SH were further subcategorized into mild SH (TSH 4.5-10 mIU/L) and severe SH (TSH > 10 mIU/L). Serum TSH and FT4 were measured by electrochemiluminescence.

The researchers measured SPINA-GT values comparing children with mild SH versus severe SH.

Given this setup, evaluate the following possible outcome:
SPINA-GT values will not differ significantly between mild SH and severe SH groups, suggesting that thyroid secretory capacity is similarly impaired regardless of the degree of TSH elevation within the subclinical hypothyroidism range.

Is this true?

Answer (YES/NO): NO